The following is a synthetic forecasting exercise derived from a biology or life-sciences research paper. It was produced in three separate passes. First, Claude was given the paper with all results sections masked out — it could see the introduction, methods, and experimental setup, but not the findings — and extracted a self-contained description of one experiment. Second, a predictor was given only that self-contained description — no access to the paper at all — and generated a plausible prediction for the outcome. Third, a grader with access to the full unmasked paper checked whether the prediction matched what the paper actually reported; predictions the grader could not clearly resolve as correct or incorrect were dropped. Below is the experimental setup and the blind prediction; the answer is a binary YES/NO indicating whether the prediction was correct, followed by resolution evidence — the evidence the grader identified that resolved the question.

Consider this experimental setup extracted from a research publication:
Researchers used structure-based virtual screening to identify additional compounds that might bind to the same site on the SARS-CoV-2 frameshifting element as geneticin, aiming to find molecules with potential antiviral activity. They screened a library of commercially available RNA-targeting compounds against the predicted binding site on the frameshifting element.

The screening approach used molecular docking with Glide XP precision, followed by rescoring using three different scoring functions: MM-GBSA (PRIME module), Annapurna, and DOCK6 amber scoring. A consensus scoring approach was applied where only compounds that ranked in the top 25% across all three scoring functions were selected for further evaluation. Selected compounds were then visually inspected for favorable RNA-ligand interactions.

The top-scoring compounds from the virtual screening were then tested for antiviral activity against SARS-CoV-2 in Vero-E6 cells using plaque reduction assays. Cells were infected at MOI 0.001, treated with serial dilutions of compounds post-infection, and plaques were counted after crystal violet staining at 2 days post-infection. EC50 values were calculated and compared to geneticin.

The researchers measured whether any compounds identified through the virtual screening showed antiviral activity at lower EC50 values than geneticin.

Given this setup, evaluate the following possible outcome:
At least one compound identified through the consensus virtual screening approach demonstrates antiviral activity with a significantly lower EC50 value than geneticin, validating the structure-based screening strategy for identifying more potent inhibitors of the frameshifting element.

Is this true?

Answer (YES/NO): YES